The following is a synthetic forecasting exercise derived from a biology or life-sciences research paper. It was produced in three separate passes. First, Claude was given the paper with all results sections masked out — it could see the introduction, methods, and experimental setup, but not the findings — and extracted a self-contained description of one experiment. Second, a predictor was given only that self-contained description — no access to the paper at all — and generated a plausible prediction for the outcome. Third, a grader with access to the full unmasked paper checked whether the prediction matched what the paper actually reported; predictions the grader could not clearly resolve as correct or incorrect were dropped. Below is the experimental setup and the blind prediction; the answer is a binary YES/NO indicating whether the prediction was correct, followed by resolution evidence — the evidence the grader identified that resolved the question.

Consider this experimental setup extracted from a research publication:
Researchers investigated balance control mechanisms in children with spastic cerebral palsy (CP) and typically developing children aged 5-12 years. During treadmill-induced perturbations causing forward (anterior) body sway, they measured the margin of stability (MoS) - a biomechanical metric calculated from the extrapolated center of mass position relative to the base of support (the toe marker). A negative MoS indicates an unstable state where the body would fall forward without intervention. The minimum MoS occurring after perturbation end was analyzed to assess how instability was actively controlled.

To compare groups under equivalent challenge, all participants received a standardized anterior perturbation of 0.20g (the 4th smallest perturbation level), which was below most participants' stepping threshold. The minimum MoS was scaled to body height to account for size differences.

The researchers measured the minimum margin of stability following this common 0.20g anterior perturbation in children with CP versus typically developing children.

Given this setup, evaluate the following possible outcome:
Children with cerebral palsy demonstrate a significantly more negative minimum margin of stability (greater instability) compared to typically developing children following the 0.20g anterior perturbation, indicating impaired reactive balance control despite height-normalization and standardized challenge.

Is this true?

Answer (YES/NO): NO